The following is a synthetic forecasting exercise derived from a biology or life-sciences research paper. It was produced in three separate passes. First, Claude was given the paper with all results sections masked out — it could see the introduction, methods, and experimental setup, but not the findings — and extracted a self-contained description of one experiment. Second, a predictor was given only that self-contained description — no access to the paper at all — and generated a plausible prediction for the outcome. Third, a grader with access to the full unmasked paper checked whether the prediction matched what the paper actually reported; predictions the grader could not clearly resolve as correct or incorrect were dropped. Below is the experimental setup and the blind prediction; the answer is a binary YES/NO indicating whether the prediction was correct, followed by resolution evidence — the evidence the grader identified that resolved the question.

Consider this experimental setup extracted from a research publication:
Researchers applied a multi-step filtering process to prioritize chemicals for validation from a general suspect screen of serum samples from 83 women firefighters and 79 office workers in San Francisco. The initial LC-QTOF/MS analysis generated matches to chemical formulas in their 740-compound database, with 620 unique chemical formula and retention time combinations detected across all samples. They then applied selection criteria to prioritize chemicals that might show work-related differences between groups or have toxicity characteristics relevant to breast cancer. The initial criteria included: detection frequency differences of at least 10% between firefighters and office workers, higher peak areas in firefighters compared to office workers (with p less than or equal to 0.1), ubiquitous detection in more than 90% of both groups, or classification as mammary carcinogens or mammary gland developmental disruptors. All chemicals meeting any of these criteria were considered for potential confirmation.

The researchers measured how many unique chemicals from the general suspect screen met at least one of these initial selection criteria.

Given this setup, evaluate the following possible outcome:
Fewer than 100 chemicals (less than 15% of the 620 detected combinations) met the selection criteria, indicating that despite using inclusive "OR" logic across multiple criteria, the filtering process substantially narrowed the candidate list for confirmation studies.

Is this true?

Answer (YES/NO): YES